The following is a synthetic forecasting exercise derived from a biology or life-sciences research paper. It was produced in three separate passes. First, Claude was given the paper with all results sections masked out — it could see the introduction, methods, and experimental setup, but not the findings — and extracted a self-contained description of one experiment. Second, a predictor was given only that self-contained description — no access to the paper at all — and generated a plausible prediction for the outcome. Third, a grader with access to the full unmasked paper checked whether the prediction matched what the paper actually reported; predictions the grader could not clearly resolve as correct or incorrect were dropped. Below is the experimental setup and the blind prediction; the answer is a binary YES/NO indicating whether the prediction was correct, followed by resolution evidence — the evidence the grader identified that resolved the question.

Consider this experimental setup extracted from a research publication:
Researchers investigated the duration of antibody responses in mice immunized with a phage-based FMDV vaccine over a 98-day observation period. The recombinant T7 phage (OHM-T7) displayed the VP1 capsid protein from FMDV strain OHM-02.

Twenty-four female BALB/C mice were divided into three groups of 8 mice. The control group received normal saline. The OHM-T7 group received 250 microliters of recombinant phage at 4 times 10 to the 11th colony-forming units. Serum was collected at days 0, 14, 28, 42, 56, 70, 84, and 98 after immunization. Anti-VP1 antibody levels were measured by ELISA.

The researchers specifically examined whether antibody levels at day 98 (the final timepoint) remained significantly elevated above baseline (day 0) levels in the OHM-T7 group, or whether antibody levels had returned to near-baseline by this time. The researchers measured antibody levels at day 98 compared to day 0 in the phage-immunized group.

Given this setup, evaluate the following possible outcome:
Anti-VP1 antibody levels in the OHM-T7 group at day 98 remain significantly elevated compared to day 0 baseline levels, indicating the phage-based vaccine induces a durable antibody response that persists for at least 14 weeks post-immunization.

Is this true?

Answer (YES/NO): YES